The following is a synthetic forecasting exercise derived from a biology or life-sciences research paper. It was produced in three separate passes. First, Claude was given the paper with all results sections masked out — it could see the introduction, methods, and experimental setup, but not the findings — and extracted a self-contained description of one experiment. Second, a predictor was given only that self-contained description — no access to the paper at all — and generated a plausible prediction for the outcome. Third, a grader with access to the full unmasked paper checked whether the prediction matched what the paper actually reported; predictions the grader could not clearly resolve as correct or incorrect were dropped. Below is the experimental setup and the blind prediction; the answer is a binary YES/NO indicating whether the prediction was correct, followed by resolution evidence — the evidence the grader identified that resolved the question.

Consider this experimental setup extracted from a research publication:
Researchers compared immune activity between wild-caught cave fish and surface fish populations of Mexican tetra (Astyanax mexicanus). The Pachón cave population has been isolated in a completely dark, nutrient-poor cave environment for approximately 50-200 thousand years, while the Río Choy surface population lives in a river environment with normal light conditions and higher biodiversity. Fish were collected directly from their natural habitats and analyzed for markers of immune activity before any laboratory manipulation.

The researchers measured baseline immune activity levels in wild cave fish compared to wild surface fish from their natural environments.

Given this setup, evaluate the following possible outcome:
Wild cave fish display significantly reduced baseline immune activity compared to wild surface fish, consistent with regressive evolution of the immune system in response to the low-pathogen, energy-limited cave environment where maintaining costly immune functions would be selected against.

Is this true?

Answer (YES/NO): YES